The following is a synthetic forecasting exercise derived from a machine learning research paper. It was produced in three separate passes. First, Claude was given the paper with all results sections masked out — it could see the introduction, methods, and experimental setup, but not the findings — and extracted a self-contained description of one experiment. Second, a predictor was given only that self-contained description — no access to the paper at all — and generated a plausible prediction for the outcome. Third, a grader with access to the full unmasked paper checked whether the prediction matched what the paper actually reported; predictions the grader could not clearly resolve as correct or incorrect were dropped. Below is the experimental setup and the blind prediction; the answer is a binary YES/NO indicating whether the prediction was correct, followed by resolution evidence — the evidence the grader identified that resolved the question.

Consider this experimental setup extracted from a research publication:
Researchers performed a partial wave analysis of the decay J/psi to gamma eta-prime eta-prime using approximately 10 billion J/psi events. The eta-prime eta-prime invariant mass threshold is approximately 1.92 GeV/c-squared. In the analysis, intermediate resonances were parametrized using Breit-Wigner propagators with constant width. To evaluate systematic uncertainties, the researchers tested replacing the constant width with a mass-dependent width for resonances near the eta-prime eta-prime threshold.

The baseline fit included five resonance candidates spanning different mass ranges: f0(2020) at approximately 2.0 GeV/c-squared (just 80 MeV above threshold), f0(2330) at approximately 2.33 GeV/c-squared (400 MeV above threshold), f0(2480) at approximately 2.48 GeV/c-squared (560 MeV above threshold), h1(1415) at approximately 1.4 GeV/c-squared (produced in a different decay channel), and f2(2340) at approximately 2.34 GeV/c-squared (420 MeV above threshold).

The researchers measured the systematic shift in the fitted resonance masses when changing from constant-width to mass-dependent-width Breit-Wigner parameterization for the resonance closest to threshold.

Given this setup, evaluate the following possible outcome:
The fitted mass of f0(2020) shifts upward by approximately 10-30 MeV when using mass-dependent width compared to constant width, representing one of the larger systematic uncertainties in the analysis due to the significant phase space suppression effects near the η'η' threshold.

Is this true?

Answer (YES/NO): NO